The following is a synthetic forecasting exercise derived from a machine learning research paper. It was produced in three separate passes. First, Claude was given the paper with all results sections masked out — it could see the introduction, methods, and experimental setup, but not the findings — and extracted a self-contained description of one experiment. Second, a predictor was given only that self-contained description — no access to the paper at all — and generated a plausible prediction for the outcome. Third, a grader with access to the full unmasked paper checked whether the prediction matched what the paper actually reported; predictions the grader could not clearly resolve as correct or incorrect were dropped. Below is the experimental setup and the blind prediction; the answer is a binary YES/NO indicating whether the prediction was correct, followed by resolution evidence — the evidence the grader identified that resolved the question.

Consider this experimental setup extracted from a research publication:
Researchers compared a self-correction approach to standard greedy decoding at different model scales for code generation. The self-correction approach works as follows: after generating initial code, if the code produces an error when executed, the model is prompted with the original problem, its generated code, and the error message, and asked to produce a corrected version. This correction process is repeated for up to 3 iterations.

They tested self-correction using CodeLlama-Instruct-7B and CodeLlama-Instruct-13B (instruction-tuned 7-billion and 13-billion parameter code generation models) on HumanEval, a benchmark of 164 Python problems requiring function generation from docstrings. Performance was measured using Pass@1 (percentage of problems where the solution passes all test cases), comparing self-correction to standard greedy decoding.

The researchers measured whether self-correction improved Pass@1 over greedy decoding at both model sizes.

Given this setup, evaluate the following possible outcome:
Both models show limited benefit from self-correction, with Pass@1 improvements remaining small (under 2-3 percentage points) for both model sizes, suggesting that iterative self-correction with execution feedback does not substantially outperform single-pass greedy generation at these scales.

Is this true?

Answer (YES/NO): NO